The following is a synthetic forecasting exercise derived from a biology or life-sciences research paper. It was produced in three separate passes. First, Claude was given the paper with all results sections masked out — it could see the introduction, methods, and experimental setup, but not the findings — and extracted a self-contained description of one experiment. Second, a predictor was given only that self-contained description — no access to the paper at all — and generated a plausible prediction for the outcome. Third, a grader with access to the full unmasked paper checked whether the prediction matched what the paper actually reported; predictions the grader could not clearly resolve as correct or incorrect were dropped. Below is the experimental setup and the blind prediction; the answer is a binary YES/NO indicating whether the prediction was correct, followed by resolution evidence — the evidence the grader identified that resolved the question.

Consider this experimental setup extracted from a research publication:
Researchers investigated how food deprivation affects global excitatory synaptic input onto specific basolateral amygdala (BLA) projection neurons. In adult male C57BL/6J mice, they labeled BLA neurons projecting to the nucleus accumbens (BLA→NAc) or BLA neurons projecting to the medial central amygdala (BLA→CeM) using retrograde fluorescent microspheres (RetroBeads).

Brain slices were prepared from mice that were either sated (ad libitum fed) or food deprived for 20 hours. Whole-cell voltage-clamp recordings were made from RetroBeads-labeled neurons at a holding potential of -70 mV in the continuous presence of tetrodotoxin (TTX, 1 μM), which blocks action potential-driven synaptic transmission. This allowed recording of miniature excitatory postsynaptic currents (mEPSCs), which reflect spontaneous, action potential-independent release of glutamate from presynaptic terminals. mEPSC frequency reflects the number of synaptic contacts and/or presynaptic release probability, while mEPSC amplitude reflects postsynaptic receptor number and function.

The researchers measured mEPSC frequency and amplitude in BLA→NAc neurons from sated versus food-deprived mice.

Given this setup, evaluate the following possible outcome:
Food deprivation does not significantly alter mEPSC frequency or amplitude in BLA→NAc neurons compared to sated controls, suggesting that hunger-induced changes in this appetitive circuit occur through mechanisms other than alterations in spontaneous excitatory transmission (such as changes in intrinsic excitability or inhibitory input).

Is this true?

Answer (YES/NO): NO